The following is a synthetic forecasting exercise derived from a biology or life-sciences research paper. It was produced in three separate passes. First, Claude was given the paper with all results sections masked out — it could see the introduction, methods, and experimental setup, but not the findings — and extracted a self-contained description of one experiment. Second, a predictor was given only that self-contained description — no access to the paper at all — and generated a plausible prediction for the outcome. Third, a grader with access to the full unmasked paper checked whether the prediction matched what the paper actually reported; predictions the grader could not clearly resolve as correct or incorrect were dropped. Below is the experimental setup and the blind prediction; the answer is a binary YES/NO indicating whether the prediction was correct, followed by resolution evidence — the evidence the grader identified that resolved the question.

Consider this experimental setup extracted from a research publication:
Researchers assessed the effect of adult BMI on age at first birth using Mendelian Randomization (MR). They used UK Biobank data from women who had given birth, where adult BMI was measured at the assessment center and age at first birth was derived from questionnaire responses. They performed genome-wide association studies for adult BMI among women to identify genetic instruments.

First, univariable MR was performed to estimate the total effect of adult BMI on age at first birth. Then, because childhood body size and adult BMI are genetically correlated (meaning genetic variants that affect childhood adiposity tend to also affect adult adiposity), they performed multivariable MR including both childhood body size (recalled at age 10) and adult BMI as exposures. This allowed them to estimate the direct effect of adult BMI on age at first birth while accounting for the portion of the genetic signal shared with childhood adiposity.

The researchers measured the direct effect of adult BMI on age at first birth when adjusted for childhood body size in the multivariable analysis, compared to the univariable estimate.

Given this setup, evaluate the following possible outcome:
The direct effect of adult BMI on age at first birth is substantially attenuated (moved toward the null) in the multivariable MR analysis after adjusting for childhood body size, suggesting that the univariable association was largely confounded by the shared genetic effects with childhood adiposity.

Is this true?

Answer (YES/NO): NO